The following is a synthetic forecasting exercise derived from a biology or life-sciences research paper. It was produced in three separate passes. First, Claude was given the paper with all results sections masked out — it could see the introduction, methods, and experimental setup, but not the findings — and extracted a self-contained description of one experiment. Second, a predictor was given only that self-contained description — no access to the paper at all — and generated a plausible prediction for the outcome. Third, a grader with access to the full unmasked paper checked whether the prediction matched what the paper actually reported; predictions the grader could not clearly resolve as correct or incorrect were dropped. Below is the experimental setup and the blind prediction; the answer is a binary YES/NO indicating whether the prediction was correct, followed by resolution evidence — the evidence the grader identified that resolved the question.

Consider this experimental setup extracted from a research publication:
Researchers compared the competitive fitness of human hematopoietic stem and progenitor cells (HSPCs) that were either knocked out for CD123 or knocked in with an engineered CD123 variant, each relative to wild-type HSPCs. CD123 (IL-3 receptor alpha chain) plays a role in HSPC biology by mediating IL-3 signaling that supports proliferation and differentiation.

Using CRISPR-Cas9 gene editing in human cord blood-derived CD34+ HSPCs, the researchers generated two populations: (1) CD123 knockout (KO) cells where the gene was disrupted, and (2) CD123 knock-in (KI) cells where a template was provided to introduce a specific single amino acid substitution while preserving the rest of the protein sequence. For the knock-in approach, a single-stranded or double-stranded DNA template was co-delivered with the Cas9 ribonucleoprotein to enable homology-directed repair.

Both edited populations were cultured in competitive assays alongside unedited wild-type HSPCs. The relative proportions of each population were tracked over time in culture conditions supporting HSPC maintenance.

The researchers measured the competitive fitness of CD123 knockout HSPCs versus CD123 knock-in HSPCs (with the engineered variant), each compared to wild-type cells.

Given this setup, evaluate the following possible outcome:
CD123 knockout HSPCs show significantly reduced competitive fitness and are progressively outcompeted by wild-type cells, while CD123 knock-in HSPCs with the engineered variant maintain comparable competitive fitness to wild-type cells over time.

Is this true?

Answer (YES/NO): YES